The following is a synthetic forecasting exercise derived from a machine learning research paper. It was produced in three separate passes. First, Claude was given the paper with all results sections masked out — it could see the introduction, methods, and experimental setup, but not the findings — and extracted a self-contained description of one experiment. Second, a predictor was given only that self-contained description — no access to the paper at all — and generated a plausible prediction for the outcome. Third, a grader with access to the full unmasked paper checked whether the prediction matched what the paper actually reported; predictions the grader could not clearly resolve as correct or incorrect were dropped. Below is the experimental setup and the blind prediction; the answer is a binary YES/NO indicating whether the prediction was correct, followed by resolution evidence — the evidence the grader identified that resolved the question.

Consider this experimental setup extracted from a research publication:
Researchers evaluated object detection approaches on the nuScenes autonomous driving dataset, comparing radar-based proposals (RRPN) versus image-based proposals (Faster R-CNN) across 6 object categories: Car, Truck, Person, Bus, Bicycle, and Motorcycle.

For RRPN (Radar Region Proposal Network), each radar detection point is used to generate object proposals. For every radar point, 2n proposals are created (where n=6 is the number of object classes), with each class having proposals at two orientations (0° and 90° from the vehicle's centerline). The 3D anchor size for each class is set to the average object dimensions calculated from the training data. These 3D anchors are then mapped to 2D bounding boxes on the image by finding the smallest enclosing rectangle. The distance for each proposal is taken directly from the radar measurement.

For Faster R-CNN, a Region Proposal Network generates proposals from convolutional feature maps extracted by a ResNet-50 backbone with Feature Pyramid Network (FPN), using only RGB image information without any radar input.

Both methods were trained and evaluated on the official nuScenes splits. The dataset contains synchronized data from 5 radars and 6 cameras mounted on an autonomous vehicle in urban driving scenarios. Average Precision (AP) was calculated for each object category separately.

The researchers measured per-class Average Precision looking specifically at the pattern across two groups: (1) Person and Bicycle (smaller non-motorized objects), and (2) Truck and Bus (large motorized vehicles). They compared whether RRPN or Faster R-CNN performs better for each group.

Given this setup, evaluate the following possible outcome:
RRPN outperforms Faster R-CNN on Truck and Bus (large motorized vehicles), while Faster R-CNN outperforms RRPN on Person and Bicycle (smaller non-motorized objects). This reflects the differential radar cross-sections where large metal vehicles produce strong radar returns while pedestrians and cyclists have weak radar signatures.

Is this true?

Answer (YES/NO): YES